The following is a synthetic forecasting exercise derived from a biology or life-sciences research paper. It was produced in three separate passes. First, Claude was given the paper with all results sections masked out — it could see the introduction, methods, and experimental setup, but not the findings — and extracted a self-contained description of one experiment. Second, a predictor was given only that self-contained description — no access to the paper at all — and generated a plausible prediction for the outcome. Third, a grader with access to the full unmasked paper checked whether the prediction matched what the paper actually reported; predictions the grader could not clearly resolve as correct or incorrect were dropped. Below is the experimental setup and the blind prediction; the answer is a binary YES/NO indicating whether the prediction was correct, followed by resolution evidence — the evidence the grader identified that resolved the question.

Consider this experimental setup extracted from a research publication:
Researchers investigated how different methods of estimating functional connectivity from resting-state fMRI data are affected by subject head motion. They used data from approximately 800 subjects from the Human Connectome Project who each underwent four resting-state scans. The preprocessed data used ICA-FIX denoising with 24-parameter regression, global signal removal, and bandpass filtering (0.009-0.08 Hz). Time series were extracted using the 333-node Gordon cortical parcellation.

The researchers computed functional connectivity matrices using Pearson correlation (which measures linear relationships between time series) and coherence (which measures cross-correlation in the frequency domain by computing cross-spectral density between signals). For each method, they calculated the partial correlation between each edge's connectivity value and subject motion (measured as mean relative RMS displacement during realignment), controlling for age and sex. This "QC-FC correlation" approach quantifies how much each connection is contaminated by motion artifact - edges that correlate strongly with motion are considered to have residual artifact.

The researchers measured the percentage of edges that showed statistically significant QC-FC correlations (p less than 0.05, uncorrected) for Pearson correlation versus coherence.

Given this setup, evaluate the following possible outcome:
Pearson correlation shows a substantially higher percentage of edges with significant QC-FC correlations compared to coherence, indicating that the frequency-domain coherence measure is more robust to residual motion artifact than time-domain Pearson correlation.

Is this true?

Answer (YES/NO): YES